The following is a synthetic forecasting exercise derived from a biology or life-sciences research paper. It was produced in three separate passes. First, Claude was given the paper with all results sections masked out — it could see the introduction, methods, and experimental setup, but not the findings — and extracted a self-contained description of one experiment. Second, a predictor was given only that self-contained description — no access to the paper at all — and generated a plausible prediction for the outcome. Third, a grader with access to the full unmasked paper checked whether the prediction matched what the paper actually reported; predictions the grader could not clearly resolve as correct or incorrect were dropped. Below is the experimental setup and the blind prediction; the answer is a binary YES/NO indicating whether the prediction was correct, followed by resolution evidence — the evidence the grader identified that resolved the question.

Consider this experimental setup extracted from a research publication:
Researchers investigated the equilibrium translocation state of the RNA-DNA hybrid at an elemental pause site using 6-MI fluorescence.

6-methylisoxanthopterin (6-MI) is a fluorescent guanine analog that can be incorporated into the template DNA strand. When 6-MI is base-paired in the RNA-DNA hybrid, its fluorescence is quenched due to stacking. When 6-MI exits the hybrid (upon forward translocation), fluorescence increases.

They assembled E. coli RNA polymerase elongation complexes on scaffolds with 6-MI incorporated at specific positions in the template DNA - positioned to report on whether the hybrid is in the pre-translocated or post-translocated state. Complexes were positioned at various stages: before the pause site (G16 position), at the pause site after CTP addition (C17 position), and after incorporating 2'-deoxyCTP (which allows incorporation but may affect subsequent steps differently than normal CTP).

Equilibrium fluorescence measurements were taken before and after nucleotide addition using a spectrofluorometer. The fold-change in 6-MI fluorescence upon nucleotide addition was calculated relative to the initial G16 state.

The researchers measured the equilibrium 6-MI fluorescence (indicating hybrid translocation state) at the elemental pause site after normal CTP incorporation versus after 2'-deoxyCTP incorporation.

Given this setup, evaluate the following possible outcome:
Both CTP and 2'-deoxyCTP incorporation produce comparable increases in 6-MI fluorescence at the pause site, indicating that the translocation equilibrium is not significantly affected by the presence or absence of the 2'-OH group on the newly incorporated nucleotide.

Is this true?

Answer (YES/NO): YES